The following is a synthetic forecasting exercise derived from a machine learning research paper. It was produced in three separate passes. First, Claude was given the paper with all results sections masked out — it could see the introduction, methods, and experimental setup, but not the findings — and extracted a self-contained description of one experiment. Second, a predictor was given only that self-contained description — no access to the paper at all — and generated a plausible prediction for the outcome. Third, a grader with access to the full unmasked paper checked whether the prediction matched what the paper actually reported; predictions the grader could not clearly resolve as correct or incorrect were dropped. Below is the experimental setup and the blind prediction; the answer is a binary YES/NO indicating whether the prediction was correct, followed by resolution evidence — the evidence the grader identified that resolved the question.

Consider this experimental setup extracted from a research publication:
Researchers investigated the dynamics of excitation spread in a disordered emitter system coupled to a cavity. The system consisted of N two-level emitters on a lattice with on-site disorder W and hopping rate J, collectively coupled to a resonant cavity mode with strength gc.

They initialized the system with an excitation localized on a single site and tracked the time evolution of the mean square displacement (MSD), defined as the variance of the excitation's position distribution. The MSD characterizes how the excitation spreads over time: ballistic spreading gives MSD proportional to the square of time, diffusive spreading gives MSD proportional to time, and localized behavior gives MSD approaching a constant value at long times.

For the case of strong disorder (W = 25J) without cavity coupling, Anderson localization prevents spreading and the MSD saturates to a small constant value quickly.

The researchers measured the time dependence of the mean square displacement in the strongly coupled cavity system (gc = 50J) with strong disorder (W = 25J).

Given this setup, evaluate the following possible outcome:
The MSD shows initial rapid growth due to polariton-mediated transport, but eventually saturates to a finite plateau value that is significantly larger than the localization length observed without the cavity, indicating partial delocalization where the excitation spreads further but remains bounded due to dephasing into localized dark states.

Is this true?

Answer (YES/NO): NO